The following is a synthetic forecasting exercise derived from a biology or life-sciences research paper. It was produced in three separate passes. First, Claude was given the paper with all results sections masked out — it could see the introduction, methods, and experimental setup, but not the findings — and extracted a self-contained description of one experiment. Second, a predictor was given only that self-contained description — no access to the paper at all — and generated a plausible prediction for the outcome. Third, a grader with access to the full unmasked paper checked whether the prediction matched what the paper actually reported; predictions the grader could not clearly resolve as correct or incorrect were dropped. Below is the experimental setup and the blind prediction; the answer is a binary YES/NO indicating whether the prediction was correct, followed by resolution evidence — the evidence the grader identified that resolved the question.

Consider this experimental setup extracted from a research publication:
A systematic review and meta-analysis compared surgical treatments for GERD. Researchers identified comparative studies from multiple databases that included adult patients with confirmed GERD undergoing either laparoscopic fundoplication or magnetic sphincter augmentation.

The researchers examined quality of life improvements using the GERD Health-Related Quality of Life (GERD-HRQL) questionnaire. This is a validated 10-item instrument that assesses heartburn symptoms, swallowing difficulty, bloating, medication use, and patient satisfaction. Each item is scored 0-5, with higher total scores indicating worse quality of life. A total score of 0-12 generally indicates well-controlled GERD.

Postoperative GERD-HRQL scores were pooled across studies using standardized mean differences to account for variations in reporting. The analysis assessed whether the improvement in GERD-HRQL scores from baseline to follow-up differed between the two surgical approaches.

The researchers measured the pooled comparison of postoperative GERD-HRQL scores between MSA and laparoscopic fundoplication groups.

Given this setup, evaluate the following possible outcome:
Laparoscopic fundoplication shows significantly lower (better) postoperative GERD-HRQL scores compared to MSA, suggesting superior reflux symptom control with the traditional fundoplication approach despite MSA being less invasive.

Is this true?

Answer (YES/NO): NO